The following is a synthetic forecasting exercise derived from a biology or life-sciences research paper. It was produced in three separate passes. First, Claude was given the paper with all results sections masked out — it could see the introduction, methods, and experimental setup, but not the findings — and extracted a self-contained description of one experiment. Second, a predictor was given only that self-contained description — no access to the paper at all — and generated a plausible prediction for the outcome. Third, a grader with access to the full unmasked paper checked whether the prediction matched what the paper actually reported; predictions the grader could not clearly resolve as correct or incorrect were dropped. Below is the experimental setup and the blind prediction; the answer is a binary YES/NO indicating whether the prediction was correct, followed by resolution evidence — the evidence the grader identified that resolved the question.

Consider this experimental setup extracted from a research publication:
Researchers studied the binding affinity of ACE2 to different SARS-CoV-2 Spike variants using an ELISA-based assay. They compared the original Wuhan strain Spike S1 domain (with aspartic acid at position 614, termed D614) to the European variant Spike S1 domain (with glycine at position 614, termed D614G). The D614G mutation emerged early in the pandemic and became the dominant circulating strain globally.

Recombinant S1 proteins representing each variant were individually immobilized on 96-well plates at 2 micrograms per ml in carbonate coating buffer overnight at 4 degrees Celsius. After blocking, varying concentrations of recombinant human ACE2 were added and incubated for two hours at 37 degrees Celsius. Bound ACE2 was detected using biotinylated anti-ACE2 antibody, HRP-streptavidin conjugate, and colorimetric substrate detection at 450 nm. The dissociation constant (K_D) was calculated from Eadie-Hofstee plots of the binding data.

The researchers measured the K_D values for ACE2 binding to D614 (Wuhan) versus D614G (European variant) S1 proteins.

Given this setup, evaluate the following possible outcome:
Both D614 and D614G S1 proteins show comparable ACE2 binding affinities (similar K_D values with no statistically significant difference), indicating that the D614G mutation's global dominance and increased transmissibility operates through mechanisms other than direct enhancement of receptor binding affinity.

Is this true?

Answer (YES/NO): NO